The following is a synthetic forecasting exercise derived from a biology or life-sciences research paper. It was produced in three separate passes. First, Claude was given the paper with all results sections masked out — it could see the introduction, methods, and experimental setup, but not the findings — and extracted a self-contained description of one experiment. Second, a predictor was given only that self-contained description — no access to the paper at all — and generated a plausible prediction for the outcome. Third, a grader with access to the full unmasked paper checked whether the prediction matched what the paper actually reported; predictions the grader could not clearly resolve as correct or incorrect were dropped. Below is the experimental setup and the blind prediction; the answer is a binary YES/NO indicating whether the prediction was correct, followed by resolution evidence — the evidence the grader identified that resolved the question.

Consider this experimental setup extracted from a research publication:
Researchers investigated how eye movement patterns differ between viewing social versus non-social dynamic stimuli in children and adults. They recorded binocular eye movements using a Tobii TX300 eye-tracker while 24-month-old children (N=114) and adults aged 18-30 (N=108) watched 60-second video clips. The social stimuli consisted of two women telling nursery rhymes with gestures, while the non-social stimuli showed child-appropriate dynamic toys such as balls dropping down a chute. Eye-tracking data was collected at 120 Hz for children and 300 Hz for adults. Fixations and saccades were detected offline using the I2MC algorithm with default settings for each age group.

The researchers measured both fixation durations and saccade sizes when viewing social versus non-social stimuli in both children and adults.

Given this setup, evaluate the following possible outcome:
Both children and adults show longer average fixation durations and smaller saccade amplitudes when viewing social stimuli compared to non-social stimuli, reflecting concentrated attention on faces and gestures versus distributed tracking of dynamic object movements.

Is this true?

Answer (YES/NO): YES